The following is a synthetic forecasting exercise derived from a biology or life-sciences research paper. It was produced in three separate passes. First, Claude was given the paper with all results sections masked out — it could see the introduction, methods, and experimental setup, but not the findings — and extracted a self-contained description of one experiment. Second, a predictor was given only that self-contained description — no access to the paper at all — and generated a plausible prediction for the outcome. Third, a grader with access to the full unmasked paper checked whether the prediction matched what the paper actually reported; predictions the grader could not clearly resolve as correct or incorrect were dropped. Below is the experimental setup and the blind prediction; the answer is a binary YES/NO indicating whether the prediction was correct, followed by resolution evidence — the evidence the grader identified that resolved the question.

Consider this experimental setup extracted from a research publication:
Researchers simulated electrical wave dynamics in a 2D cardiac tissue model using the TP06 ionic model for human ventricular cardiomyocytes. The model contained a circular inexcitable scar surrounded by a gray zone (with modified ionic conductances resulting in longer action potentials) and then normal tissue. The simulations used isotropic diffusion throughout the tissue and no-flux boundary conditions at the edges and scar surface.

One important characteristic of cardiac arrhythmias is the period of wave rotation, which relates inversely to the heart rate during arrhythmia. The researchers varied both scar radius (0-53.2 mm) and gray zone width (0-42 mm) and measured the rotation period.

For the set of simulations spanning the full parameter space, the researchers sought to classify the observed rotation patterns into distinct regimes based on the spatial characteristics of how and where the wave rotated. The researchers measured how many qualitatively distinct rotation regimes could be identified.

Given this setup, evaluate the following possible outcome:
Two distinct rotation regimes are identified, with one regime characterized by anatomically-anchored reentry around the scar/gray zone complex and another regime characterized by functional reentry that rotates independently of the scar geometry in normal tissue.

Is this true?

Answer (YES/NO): NO